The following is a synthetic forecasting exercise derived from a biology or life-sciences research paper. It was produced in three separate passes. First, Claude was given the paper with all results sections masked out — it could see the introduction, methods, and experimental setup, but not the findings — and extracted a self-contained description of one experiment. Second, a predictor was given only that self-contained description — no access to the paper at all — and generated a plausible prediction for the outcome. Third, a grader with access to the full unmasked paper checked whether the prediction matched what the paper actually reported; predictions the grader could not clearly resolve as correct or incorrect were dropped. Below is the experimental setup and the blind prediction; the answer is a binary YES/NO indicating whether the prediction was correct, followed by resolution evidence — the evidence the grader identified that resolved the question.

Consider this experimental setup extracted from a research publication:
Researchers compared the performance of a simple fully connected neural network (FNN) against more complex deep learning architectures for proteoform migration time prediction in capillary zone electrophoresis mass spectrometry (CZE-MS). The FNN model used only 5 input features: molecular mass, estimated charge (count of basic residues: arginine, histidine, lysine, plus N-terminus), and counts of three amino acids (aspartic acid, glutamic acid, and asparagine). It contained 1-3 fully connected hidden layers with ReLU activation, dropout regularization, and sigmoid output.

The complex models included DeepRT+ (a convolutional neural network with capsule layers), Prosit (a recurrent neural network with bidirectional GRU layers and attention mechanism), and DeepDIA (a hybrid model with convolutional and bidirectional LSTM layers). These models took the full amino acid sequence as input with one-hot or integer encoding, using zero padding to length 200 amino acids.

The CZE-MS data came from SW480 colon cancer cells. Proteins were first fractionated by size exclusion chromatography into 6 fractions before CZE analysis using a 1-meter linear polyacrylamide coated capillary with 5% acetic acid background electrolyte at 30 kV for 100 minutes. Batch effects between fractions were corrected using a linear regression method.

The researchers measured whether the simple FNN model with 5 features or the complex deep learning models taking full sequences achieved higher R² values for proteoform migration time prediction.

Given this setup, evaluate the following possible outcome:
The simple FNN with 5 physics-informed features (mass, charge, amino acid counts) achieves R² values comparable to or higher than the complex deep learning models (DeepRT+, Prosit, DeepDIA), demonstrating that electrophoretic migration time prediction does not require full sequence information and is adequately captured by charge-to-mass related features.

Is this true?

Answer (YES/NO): YES